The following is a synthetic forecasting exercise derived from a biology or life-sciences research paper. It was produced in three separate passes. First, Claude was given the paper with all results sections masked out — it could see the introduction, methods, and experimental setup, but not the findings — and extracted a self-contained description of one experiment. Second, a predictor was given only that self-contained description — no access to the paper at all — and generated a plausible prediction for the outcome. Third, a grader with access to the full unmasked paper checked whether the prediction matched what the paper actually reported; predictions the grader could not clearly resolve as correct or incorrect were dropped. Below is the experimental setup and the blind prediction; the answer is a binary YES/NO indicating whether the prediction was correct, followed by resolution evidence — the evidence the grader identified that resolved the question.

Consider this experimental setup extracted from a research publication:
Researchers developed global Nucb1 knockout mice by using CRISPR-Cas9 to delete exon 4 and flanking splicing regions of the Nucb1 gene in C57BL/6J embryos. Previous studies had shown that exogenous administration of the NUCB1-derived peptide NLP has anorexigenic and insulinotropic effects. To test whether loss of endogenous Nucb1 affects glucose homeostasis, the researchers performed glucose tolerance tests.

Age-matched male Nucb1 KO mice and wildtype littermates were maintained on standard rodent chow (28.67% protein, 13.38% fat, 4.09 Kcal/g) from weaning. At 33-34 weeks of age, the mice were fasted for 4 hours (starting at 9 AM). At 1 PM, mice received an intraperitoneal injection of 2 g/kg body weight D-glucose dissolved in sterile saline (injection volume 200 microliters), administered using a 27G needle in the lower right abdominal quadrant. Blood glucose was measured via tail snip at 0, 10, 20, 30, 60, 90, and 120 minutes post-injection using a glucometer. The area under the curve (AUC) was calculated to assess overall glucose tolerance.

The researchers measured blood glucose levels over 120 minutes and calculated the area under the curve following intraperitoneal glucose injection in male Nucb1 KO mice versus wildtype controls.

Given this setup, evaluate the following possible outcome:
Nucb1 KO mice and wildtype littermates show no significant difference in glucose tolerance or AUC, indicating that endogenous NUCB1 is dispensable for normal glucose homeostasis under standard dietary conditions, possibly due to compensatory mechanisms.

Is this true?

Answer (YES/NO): NO